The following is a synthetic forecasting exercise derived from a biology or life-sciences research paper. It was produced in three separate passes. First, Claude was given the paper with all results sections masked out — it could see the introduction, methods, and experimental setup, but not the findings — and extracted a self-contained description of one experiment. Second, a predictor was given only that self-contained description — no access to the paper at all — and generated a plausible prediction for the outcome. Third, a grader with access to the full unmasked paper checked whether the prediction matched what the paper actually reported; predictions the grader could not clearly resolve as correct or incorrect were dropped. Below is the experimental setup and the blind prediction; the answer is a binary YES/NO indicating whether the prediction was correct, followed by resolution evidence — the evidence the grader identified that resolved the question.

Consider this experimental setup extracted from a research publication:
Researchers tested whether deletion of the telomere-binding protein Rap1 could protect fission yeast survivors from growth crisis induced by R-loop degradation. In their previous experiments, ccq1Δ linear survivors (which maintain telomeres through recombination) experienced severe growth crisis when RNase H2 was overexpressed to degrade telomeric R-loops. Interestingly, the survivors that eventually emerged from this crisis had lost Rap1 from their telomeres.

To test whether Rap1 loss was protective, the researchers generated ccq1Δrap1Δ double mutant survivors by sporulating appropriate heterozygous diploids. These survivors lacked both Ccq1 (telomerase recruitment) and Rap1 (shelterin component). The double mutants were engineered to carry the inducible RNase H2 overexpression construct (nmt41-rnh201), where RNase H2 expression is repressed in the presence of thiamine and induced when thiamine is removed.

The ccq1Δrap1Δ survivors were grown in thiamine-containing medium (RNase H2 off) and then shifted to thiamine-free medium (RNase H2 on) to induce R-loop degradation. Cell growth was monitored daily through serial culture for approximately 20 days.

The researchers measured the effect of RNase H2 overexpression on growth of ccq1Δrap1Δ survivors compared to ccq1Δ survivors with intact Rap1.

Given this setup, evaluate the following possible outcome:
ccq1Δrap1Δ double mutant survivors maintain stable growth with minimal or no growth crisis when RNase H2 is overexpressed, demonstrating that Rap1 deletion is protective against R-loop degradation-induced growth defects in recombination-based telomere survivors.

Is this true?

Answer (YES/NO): YES